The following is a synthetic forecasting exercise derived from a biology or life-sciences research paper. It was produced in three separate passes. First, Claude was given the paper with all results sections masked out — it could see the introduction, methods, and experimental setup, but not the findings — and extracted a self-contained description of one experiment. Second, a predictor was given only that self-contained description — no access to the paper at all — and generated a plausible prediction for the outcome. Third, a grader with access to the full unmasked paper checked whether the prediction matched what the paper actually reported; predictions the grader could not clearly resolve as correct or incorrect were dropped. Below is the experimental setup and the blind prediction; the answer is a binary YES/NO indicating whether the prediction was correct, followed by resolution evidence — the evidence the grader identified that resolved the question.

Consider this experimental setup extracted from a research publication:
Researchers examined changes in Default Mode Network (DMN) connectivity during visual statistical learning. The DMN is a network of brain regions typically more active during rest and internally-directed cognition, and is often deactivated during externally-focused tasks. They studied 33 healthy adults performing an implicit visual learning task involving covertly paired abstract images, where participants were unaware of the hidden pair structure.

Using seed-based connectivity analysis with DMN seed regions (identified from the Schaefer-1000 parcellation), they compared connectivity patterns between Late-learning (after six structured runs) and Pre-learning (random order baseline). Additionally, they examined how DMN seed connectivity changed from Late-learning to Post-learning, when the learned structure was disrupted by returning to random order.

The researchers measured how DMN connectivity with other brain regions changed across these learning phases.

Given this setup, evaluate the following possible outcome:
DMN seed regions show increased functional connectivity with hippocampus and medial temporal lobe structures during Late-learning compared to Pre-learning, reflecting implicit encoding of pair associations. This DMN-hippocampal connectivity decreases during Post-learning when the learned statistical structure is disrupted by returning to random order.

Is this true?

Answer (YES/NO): NO